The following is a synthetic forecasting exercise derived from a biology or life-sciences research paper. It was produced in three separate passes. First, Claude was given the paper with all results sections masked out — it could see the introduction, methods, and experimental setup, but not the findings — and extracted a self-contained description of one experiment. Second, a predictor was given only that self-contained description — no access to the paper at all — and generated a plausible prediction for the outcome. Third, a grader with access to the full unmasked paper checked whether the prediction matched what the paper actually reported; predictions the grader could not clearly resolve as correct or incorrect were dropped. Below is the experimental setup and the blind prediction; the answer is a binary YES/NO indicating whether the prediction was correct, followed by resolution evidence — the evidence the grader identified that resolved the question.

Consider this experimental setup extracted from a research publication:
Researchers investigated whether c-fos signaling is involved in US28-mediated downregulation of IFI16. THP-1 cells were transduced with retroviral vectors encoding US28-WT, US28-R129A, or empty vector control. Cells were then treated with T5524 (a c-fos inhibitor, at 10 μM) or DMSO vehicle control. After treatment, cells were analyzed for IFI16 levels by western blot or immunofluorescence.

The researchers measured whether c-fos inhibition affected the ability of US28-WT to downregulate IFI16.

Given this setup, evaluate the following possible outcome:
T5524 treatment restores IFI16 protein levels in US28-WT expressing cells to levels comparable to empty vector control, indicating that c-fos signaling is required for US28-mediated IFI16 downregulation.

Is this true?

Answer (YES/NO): NO